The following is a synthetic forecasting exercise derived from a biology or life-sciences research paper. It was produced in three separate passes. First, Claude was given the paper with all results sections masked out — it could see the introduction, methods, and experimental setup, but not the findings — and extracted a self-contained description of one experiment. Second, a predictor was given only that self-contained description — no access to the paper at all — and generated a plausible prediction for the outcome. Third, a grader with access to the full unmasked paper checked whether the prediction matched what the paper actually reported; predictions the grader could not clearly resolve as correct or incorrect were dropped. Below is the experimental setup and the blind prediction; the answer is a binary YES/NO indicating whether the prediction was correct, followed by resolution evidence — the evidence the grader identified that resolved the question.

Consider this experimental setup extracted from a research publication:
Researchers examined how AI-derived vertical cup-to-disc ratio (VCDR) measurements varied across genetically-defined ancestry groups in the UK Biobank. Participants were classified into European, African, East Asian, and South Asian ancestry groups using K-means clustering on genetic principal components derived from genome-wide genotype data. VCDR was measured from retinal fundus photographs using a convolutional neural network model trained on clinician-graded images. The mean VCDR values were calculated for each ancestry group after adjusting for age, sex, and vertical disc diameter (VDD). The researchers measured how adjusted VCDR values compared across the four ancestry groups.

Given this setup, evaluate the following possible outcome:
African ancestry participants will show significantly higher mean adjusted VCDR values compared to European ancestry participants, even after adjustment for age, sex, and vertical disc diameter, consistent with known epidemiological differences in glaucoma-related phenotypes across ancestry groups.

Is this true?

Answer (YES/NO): YES